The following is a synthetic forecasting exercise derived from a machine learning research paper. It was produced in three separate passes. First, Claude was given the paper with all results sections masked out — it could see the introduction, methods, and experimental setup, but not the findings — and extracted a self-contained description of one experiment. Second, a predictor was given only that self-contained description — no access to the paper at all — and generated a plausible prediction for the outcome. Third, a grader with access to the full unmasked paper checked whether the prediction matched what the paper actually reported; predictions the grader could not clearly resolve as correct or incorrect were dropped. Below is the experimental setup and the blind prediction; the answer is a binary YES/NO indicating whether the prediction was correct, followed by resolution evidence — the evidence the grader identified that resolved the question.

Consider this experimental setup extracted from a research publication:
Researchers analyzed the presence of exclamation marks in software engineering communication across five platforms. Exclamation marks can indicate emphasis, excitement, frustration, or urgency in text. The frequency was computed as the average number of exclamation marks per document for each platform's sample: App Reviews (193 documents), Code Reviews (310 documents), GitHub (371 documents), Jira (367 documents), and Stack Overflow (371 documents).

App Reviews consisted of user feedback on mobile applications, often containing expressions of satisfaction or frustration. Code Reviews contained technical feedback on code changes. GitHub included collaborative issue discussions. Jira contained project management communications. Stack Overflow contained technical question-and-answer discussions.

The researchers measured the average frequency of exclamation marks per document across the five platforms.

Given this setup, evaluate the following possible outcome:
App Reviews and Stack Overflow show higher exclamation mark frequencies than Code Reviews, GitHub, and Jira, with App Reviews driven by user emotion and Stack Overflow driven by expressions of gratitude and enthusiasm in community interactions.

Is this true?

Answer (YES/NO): NO